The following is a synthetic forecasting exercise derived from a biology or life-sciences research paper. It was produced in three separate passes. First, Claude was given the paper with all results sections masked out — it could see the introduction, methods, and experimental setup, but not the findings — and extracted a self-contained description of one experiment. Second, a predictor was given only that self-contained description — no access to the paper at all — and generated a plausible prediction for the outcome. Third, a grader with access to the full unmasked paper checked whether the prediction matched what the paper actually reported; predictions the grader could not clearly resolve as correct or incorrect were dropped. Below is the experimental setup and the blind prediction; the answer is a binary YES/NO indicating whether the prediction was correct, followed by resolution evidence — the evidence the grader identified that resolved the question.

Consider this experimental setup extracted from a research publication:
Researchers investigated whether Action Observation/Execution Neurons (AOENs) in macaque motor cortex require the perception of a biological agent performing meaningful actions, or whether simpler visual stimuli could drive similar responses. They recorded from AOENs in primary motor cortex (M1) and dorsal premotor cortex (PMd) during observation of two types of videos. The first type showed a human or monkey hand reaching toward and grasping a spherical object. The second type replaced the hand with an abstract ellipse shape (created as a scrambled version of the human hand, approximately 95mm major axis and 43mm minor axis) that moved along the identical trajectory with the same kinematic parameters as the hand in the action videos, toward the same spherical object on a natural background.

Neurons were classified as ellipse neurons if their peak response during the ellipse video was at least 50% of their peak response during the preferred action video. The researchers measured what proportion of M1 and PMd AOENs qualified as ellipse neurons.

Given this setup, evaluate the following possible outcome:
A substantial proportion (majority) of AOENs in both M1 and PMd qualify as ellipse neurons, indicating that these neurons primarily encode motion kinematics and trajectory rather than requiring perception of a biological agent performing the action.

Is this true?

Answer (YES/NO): YES